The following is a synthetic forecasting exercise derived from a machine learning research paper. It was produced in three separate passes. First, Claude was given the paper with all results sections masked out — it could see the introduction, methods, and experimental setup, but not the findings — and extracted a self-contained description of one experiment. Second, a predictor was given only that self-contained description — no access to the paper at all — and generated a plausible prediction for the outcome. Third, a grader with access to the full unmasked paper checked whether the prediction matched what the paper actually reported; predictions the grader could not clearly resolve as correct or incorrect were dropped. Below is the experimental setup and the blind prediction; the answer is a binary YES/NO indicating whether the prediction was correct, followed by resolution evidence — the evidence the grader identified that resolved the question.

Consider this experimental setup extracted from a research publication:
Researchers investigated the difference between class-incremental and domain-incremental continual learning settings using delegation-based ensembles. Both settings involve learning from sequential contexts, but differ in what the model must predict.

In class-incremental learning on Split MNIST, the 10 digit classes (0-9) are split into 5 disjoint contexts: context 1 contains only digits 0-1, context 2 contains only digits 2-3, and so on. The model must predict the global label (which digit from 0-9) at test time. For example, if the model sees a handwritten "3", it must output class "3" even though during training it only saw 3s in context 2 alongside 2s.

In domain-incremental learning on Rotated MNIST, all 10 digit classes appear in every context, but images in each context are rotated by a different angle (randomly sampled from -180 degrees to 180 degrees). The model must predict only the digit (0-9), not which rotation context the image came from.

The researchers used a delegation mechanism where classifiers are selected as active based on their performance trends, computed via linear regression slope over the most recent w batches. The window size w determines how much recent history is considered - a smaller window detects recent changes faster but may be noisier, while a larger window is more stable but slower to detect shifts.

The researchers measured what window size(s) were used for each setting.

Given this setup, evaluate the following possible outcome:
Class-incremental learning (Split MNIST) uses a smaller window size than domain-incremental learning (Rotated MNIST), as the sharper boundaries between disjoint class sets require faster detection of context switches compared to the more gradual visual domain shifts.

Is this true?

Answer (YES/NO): YES